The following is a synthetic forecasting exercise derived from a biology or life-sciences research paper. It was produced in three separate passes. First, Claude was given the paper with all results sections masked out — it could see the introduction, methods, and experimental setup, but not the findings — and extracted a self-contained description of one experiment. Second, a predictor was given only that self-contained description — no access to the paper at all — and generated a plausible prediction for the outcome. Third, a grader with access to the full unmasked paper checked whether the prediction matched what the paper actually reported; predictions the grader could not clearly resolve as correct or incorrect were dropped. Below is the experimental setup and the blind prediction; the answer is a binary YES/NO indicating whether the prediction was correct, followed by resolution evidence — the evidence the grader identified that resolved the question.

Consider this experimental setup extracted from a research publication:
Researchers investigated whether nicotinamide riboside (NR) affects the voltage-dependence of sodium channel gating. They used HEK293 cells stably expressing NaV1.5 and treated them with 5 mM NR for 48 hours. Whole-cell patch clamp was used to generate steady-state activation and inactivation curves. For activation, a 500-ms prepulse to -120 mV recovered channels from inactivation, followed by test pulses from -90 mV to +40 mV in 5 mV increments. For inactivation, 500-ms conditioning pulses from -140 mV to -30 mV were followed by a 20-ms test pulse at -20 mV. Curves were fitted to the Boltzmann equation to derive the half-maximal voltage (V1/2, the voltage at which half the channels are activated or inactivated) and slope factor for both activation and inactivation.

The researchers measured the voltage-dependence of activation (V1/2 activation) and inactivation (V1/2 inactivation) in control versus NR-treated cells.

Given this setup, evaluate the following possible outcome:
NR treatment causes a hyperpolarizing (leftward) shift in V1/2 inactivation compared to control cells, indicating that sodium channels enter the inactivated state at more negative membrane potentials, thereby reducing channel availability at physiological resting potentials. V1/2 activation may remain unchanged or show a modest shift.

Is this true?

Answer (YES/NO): NO